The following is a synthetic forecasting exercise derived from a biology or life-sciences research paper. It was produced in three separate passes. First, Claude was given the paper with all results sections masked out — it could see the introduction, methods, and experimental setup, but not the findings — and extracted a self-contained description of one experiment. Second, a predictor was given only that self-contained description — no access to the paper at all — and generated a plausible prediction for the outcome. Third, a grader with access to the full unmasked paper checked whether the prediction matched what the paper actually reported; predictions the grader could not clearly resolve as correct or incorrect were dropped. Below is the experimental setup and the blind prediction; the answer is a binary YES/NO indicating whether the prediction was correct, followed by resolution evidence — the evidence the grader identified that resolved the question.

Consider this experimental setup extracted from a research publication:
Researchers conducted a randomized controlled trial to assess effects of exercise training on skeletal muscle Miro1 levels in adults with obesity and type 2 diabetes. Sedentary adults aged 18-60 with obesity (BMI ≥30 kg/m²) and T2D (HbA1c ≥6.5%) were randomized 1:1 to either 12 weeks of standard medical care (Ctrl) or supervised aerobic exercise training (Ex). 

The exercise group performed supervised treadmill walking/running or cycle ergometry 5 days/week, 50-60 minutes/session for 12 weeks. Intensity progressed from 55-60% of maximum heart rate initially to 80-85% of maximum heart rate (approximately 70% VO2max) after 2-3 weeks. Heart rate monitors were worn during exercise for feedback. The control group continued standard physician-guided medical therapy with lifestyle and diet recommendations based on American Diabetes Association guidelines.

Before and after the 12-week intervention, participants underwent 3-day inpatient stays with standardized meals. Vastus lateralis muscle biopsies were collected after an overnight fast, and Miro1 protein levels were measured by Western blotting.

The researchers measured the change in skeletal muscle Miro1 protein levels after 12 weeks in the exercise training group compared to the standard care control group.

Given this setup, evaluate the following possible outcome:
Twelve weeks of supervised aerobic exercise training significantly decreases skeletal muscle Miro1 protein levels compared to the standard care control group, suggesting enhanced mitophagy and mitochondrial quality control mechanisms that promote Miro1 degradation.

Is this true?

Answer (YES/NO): NO